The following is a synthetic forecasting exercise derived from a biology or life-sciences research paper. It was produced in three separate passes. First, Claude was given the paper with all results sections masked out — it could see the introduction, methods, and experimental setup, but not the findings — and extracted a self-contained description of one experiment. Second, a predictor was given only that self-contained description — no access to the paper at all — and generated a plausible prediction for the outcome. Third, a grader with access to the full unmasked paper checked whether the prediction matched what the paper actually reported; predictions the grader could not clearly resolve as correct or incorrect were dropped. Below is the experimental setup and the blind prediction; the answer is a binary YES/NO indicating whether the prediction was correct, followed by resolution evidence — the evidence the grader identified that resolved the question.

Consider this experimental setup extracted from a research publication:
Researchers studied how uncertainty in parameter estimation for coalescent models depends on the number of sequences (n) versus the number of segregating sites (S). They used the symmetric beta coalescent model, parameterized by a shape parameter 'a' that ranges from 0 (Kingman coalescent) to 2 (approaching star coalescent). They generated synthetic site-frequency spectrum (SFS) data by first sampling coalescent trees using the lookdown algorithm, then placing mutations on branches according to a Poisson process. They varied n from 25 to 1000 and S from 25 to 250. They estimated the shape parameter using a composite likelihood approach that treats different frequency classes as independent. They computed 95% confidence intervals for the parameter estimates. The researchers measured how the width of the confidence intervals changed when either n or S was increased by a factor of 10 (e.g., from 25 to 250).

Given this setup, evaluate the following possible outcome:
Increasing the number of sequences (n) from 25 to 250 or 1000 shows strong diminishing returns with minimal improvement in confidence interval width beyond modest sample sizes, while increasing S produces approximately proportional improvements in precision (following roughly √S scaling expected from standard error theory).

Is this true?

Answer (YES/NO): NO